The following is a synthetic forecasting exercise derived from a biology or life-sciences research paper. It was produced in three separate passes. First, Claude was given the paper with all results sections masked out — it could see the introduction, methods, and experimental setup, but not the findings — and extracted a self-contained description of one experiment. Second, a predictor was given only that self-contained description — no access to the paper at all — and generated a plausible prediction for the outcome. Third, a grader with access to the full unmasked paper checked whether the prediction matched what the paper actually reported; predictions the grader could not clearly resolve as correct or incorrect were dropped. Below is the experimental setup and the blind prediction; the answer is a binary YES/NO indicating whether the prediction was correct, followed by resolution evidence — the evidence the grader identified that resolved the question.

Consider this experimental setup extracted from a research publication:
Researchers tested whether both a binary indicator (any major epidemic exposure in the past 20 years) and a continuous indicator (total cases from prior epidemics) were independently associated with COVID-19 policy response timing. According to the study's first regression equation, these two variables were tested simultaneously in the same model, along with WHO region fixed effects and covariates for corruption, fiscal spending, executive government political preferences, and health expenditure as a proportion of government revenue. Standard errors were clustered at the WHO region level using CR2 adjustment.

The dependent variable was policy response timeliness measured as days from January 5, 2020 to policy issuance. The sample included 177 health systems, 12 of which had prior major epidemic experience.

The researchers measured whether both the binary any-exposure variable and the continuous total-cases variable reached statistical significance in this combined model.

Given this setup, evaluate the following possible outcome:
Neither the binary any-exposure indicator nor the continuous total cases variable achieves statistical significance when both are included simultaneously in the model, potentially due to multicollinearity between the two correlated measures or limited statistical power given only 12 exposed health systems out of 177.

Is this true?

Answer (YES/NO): YES